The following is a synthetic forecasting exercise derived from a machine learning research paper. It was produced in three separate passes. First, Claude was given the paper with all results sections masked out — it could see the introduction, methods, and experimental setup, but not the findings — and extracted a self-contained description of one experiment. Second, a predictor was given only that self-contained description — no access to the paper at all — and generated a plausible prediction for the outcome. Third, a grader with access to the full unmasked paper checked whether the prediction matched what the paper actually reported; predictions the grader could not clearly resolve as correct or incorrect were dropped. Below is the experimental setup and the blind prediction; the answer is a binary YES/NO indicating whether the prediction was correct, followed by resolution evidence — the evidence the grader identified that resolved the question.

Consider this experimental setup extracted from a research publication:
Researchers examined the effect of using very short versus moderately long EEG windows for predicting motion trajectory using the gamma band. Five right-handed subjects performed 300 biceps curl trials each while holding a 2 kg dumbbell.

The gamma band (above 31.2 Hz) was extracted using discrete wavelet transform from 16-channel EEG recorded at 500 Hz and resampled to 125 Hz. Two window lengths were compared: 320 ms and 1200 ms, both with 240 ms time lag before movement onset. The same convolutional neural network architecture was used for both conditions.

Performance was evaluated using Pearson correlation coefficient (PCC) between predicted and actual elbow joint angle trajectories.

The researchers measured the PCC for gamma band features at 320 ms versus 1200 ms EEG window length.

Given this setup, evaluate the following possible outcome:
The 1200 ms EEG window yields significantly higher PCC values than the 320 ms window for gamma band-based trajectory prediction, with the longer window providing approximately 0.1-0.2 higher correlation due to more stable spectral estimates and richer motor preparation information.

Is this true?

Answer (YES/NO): YES